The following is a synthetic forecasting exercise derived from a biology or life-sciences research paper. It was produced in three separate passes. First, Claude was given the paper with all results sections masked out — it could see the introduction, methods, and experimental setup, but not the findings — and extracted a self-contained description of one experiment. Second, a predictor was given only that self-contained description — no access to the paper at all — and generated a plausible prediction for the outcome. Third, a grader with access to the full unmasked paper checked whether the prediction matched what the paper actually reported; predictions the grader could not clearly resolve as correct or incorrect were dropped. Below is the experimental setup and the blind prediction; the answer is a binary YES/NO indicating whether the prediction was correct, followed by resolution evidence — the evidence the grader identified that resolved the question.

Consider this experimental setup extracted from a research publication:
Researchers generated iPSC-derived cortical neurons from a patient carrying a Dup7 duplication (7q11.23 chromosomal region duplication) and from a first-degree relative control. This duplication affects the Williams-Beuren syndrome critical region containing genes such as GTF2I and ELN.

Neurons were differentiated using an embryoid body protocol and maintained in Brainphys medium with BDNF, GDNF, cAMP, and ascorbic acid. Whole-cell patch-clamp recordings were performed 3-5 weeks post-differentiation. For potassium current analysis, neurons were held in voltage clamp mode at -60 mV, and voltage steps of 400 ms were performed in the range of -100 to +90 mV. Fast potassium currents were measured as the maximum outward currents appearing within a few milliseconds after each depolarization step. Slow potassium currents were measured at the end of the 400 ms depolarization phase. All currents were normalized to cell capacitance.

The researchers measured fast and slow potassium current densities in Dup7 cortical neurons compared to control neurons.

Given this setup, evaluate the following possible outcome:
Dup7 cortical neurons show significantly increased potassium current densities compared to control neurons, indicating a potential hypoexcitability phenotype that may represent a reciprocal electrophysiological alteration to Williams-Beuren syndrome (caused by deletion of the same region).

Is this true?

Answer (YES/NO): NO